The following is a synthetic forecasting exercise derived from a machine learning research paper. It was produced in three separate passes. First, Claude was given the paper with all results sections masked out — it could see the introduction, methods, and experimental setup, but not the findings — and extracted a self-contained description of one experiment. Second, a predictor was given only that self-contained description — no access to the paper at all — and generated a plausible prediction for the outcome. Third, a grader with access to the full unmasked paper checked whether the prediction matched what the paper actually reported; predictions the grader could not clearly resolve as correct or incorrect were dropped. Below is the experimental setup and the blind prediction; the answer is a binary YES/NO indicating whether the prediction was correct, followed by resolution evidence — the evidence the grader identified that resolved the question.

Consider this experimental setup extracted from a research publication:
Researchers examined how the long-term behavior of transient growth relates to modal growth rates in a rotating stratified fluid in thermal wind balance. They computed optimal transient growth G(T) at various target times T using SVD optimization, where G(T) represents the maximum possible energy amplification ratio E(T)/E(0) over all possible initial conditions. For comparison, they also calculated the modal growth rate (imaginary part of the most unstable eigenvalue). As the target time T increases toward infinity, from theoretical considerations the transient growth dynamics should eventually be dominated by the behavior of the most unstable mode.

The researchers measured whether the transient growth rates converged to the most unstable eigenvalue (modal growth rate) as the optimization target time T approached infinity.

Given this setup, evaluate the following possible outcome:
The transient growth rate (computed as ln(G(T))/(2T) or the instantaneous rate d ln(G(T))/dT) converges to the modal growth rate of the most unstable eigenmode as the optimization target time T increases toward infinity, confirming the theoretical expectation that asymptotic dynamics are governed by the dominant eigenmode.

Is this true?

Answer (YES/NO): YES